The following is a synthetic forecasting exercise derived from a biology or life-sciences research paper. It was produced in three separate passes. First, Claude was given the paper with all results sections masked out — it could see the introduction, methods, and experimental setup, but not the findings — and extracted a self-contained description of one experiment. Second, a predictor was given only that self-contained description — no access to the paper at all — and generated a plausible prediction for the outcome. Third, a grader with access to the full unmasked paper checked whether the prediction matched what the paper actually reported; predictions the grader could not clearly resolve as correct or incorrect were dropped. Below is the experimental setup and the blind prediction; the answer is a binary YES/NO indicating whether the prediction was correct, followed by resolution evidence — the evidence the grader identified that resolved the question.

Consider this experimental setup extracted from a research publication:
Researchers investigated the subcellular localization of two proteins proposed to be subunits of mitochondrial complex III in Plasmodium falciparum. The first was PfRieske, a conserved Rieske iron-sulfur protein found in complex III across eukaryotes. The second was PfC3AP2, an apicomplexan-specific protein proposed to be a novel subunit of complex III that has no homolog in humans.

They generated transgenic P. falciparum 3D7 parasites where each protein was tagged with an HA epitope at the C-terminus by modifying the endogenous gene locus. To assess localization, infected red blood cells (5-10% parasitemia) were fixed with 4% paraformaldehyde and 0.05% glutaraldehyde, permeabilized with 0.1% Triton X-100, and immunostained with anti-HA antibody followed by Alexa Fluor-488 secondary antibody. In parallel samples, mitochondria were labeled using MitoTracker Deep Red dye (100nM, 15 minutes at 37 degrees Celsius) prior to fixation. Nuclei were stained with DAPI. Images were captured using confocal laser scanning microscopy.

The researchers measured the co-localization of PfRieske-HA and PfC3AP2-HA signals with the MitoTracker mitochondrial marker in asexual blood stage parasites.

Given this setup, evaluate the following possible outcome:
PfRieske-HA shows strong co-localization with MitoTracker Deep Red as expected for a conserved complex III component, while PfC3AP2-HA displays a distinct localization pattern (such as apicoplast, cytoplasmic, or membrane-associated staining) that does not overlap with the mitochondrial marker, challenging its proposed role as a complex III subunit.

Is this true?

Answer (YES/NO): NO